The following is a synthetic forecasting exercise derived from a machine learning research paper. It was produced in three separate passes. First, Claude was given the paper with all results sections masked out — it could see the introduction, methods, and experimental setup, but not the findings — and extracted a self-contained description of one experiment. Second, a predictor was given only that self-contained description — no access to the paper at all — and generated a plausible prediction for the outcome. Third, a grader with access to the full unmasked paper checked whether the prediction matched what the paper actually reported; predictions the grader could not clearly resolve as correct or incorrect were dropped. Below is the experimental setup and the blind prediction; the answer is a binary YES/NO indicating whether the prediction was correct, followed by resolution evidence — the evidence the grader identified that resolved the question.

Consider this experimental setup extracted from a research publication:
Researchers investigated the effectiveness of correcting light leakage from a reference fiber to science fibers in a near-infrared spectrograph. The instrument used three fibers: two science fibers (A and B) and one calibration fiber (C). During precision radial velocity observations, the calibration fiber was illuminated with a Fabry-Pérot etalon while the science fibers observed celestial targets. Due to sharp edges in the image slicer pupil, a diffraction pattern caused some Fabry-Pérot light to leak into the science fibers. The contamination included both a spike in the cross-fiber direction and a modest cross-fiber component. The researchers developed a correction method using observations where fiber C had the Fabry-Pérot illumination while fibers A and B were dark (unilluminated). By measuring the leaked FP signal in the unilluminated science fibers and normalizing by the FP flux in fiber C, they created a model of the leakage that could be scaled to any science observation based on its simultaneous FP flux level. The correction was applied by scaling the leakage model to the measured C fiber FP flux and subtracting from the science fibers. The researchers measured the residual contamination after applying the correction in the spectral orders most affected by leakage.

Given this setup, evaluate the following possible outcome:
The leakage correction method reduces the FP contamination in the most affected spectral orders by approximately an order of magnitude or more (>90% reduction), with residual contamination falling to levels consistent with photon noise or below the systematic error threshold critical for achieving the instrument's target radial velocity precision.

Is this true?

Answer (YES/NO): YES